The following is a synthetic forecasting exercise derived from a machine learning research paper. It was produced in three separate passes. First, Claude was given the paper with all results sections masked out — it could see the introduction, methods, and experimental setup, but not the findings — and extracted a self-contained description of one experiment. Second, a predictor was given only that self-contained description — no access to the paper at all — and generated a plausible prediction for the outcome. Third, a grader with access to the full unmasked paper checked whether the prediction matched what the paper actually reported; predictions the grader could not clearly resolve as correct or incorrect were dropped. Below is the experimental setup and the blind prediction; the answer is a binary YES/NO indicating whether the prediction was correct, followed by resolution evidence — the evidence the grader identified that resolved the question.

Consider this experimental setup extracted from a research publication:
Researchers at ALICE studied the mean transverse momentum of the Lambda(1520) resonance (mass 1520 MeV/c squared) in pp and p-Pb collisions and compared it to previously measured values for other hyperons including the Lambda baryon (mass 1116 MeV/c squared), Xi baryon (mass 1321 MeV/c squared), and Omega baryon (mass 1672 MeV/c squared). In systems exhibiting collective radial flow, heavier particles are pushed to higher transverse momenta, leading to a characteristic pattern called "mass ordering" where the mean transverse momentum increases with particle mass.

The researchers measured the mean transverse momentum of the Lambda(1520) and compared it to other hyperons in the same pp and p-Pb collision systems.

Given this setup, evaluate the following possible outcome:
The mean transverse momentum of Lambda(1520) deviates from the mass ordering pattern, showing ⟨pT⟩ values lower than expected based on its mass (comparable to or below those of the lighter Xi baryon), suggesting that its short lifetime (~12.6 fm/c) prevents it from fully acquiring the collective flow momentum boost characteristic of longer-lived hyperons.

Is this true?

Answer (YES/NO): NO